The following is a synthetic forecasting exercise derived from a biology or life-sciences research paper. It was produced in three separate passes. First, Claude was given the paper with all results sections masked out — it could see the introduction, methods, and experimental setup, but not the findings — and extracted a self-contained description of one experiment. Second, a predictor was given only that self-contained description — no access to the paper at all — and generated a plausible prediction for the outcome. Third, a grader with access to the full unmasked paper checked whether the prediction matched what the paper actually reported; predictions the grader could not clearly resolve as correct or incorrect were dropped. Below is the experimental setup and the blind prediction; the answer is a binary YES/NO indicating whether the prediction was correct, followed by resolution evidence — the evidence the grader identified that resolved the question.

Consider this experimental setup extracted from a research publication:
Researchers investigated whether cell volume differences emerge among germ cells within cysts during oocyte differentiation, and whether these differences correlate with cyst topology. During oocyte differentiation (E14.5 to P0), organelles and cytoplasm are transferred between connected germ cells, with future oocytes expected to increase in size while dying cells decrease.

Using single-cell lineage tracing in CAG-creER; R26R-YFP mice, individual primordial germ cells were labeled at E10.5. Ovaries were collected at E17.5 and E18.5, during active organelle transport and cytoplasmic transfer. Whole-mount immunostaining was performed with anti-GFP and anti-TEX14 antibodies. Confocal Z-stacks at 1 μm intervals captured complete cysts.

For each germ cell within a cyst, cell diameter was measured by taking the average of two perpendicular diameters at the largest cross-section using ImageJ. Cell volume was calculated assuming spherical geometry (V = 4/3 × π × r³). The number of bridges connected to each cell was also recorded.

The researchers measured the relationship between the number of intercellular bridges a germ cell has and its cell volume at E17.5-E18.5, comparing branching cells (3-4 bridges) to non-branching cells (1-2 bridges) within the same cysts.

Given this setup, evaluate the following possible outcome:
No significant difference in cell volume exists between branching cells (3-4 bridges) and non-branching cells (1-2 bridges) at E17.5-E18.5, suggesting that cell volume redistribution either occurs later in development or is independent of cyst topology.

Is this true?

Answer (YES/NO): NO